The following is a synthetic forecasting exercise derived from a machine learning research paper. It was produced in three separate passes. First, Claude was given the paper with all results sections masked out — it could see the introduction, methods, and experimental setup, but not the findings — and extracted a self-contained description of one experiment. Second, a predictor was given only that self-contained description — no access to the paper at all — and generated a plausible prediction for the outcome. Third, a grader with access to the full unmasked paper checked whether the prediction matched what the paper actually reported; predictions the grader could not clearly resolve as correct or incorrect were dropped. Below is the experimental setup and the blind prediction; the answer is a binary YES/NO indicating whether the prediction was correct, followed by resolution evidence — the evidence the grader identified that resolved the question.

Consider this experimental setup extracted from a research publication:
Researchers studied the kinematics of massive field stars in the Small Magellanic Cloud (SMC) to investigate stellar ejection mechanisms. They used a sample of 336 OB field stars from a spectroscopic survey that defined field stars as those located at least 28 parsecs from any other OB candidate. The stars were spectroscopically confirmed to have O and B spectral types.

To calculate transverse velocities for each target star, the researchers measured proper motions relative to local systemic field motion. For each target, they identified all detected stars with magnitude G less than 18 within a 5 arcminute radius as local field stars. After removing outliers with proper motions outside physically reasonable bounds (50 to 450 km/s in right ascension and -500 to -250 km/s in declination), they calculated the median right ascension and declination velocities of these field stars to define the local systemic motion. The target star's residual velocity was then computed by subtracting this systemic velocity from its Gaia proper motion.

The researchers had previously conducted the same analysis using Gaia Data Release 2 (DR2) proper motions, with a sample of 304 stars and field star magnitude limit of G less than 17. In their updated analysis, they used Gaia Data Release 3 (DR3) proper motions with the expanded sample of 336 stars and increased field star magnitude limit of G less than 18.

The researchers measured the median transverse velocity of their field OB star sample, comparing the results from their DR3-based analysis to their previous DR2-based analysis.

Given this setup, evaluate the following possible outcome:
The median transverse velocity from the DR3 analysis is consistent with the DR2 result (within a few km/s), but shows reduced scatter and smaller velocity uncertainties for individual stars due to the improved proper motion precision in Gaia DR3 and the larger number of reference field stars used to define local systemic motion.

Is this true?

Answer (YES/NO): NO